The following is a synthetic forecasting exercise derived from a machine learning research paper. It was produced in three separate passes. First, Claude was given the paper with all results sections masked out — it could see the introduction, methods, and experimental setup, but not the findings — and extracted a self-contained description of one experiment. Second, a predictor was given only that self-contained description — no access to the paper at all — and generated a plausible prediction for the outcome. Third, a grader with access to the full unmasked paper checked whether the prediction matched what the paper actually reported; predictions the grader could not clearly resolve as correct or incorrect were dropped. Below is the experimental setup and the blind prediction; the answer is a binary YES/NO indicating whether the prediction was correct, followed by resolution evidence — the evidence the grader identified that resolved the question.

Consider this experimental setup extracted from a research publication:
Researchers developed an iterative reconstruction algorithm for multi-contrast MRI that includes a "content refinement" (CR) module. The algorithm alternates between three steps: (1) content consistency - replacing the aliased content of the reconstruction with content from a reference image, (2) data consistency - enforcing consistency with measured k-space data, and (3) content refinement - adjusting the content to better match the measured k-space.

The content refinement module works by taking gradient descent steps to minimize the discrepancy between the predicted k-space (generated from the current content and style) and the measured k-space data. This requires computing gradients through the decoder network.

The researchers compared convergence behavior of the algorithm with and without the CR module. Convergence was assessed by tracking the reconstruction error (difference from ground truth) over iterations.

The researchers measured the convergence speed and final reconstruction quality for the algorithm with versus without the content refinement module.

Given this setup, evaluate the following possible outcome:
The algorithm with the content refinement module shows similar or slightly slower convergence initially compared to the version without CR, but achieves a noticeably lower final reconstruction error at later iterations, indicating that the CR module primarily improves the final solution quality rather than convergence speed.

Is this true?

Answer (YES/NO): YES